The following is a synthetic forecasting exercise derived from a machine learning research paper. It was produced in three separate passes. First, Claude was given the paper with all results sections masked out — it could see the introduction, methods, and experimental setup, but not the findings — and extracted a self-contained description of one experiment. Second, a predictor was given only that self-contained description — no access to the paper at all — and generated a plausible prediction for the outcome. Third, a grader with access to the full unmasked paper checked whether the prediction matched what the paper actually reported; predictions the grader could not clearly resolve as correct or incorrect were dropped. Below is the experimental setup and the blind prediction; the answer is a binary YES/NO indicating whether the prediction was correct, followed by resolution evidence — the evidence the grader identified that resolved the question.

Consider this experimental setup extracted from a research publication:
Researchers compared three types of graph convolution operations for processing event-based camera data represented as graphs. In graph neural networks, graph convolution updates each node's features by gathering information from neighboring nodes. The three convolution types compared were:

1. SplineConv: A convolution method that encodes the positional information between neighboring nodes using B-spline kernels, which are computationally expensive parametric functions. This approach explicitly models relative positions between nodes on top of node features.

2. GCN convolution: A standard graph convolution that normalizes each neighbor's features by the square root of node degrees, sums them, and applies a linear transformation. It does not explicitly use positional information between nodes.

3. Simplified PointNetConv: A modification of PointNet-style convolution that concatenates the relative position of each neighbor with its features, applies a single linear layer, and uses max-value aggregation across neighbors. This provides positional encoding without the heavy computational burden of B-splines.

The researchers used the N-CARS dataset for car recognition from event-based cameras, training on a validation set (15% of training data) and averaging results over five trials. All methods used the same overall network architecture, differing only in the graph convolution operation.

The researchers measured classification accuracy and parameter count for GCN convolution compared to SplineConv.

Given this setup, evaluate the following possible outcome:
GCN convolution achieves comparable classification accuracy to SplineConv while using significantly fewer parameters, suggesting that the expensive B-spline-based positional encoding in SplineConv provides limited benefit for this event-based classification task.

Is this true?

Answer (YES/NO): NO